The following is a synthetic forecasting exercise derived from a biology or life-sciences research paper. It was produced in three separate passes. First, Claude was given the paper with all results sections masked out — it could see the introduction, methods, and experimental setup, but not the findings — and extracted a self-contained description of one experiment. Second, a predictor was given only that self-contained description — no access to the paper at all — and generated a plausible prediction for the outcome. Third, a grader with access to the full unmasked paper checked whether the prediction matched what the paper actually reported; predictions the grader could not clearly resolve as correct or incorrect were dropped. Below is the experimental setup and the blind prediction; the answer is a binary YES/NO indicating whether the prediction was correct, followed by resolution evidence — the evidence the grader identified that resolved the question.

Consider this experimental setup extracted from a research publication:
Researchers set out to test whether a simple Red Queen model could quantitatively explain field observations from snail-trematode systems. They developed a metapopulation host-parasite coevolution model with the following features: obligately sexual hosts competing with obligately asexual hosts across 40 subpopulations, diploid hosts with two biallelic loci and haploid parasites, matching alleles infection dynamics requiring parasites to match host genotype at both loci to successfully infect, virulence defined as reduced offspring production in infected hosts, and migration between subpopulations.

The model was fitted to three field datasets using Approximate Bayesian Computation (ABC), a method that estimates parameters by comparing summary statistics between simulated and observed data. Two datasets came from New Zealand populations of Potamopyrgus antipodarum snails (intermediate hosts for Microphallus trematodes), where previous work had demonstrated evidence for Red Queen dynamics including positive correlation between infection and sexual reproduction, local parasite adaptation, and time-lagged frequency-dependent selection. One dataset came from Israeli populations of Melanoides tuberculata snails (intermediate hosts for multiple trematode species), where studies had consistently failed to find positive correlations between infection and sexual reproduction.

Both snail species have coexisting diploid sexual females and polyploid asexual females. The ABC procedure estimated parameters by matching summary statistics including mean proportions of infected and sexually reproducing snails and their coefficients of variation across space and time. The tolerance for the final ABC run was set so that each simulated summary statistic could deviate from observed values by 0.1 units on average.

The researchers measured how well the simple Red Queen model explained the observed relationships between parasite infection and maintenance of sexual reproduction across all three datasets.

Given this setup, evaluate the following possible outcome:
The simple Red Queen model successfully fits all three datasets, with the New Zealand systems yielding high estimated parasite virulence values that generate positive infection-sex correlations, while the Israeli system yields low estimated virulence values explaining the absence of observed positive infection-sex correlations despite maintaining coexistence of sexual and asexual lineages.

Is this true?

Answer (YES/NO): NO